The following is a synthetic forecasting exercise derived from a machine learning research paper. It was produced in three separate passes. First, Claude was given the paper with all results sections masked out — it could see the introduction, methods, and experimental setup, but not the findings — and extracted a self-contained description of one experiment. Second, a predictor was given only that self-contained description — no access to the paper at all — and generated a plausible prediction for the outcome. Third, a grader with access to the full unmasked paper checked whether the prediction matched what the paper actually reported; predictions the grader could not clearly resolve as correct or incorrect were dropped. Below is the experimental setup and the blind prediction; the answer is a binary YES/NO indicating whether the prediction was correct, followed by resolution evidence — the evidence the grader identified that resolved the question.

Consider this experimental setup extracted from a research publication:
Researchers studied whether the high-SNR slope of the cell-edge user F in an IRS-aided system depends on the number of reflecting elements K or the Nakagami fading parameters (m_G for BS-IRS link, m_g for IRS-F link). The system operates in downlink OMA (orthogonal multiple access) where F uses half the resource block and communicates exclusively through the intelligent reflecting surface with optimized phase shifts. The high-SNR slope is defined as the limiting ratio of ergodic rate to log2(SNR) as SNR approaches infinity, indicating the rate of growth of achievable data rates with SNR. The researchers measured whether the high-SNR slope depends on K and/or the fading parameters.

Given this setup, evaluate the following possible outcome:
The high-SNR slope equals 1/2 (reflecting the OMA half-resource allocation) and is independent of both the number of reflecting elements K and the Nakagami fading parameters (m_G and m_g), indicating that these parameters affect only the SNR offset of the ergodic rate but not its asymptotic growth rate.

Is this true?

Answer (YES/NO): YES